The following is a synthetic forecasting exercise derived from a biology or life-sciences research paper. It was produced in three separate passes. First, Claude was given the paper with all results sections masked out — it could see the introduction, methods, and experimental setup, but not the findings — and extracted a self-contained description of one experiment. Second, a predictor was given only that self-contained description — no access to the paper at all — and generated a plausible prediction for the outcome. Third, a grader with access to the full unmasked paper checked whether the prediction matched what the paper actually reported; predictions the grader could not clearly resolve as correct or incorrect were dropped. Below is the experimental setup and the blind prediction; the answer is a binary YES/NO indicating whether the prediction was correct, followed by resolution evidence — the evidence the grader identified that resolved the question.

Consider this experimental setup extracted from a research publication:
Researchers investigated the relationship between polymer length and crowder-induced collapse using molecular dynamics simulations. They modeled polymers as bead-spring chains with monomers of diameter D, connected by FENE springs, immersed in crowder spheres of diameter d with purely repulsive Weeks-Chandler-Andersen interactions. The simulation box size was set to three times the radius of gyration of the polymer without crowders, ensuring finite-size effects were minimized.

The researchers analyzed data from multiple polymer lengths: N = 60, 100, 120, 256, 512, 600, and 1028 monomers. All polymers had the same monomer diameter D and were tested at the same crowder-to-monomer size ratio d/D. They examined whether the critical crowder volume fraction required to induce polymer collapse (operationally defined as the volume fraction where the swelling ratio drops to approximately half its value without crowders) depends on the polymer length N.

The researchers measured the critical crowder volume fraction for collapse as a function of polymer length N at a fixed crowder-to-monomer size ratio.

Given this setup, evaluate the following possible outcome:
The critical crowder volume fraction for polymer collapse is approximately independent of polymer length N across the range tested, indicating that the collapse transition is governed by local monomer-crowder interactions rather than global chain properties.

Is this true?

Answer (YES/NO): YES